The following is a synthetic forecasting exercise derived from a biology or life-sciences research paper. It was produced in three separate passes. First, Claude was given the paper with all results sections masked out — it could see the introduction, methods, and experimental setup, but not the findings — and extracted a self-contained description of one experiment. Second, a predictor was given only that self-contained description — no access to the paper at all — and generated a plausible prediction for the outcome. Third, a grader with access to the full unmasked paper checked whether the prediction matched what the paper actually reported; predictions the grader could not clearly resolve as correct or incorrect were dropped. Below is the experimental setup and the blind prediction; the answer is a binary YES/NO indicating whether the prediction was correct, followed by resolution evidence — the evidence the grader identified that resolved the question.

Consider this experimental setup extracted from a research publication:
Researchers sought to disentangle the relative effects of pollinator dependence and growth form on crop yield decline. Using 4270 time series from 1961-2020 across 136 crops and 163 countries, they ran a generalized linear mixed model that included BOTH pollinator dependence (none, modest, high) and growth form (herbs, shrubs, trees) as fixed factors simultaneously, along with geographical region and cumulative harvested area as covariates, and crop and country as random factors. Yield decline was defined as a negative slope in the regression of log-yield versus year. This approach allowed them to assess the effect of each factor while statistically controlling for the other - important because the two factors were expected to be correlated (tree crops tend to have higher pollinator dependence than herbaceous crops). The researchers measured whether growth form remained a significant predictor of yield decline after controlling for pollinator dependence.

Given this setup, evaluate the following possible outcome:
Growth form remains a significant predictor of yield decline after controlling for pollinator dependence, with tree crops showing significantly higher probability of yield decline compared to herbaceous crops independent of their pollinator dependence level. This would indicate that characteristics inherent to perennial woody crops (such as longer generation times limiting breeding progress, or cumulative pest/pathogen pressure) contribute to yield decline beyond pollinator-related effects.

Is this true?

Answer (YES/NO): YES